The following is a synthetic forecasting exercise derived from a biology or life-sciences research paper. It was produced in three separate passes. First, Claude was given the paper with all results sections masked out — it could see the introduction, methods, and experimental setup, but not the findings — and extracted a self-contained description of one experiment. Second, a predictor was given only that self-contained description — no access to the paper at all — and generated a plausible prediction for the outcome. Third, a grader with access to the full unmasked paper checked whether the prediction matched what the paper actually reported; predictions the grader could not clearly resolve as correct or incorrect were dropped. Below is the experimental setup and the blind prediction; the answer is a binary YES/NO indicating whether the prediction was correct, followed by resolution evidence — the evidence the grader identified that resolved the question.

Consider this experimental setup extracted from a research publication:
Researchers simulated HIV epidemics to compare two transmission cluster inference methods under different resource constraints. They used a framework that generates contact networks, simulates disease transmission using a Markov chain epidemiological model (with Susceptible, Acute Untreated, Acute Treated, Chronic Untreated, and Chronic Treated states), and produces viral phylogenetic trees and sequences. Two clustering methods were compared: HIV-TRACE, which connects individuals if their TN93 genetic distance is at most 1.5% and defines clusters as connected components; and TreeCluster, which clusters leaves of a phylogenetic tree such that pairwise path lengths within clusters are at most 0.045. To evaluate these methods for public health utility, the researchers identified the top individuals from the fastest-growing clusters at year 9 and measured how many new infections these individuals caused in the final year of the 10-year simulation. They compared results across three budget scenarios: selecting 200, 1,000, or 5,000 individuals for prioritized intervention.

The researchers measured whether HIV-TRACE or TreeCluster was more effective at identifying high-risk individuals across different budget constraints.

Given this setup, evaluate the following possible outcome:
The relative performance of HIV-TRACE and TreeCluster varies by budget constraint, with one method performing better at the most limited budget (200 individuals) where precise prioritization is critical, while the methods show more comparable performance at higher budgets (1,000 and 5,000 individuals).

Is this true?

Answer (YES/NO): NO